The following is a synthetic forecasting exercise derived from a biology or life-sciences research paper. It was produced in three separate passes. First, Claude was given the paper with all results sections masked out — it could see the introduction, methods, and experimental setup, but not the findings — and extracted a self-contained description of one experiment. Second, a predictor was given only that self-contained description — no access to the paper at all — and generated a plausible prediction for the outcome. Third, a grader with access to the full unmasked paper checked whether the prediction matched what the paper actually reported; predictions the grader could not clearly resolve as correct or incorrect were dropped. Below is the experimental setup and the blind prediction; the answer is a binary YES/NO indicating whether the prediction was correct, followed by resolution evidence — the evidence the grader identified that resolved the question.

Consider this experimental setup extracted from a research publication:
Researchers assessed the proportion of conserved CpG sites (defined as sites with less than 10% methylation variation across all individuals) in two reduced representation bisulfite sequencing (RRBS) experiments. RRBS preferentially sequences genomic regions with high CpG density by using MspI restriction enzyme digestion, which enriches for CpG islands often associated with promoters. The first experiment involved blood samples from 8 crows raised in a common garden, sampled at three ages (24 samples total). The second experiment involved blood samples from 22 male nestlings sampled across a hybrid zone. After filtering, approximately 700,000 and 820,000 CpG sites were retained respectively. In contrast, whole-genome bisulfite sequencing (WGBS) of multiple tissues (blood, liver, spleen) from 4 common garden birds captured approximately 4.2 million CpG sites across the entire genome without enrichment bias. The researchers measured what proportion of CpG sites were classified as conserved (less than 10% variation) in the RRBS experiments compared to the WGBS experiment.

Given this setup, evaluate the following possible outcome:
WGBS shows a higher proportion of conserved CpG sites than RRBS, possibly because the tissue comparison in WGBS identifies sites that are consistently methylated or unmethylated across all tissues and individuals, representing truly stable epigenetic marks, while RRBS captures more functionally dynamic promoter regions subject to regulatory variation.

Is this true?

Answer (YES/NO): NO